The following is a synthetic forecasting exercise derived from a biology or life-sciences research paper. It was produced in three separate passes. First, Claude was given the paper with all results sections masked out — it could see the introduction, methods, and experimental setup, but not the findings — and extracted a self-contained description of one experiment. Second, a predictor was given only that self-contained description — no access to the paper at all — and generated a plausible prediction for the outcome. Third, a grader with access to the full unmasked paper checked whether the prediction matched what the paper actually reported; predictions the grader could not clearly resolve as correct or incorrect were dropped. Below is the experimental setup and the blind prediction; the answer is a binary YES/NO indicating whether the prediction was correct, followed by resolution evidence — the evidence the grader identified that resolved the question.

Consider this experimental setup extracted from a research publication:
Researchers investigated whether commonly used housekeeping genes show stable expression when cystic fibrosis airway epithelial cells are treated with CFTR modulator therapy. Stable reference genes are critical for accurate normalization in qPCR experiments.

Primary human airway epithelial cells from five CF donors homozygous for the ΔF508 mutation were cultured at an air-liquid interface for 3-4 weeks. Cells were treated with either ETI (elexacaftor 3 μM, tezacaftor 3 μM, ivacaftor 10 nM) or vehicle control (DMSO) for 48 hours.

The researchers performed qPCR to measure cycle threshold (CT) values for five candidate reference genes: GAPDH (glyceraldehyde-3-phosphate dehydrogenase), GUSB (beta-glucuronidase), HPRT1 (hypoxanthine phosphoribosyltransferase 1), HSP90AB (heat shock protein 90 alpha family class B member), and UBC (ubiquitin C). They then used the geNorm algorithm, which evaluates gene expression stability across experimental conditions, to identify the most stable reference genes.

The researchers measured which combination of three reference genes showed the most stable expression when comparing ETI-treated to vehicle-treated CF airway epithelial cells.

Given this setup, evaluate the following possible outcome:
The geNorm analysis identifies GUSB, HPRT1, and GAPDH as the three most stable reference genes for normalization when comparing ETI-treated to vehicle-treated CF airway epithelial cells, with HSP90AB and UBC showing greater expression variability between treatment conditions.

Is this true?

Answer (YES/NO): NO